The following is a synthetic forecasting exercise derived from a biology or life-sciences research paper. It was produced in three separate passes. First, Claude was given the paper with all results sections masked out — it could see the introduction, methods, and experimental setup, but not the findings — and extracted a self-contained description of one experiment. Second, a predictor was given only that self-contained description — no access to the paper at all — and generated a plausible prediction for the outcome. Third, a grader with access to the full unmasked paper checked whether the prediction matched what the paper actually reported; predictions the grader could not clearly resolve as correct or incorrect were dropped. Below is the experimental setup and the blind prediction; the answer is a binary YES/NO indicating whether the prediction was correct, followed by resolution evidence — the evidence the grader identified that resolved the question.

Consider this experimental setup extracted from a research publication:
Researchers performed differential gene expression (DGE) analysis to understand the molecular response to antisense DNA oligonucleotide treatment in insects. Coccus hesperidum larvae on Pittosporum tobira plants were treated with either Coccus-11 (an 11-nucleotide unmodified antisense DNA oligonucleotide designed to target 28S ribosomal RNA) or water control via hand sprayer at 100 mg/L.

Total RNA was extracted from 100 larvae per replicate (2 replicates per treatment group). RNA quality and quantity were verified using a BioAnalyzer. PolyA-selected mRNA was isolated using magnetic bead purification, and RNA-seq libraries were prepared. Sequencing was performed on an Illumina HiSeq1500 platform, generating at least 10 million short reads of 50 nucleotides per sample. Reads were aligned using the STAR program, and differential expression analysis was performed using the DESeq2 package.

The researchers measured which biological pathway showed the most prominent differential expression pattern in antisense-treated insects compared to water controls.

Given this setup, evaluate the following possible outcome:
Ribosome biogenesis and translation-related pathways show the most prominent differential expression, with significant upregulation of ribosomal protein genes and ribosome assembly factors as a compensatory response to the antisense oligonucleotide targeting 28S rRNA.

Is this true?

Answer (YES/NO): YES